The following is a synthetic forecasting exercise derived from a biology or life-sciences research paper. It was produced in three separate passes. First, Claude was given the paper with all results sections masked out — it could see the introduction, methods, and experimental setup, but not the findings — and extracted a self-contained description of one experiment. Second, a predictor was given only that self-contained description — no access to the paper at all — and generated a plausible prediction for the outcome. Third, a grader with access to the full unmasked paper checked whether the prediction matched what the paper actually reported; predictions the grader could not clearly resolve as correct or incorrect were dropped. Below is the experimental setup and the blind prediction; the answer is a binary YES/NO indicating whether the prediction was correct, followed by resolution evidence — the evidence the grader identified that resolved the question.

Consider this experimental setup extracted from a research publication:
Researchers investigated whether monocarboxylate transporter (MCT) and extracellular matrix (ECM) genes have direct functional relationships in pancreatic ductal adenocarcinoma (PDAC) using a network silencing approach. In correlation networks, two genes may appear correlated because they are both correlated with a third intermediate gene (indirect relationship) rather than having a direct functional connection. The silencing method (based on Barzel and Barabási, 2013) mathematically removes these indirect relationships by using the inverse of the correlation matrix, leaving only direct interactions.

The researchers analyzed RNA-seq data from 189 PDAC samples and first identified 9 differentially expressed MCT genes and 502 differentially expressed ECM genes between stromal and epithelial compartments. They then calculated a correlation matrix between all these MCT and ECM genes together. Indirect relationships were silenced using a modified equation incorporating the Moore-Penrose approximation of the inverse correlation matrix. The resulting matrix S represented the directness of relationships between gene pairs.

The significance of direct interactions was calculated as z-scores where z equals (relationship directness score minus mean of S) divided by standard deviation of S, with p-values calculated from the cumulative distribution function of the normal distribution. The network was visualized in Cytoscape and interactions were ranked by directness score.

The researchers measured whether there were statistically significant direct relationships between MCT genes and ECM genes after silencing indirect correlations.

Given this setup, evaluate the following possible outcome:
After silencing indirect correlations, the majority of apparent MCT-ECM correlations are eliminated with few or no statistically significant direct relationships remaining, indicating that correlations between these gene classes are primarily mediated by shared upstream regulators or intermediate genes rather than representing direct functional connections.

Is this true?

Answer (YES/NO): NO